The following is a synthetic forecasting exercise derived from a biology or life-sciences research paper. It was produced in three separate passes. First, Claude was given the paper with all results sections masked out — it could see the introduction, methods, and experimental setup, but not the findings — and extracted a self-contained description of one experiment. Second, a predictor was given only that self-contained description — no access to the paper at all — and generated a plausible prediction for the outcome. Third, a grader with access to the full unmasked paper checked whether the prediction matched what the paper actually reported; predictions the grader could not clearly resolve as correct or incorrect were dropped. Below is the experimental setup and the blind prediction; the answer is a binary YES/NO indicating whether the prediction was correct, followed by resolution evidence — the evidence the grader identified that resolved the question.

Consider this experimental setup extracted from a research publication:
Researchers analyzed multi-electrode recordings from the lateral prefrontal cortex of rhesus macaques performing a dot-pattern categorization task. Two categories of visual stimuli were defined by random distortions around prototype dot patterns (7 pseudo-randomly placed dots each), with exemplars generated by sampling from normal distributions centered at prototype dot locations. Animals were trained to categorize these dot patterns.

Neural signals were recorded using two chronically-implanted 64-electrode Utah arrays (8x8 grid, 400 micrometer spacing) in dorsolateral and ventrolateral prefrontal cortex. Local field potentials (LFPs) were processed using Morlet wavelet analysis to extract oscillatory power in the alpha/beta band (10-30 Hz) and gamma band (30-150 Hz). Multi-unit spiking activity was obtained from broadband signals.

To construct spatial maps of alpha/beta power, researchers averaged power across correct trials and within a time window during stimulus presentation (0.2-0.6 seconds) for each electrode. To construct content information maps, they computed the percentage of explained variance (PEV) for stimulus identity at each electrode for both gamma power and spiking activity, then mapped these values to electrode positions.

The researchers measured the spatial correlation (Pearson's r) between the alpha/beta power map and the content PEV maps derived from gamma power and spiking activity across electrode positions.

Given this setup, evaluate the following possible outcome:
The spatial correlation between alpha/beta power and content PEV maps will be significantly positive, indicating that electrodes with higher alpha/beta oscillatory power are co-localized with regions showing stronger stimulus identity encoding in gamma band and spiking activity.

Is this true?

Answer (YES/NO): NO